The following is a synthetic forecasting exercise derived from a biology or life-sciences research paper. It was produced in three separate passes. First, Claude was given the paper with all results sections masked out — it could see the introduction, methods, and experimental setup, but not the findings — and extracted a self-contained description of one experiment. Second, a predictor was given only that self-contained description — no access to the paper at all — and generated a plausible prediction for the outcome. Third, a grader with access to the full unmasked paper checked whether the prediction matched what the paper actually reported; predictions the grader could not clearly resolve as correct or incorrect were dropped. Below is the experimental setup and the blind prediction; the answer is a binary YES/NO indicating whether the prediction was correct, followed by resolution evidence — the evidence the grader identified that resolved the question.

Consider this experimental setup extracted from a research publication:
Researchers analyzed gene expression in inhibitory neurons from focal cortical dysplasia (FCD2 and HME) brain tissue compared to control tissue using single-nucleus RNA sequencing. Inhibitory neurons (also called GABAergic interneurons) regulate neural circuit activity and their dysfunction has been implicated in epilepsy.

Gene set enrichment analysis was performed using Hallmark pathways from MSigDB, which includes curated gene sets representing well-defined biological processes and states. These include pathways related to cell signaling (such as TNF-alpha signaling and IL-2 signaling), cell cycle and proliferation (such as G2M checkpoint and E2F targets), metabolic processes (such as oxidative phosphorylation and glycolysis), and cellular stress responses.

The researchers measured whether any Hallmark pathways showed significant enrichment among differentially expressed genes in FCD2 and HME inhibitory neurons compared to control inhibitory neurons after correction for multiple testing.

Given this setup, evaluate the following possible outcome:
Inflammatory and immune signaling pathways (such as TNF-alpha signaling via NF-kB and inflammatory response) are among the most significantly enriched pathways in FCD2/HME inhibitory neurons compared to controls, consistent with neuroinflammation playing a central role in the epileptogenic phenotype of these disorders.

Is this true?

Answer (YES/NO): NO